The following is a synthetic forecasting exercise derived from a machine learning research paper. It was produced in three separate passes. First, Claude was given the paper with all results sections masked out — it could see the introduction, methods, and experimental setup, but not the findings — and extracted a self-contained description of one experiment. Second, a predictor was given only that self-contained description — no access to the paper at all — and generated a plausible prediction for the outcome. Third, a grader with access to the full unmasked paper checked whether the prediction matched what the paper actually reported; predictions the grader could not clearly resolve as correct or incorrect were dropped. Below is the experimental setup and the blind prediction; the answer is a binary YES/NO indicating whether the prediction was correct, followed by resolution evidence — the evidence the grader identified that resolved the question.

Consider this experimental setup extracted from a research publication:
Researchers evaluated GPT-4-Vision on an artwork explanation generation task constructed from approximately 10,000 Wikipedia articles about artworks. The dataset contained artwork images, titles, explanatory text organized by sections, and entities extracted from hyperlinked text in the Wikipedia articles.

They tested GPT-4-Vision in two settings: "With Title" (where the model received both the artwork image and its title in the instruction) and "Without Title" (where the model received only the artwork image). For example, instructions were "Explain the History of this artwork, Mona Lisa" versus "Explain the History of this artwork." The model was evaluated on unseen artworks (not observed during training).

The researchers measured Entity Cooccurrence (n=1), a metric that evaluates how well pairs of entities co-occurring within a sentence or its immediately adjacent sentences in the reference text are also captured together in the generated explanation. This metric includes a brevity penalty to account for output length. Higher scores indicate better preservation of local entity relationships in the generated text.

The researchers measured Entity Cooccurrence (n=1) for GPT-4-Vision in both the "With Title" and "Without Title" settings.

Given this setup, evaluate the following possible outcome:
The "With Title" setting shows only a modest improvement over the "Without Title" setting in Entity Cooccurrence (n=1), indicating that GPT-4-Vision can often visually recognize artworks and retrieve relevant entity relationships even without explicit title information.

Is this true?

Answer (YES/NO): NO